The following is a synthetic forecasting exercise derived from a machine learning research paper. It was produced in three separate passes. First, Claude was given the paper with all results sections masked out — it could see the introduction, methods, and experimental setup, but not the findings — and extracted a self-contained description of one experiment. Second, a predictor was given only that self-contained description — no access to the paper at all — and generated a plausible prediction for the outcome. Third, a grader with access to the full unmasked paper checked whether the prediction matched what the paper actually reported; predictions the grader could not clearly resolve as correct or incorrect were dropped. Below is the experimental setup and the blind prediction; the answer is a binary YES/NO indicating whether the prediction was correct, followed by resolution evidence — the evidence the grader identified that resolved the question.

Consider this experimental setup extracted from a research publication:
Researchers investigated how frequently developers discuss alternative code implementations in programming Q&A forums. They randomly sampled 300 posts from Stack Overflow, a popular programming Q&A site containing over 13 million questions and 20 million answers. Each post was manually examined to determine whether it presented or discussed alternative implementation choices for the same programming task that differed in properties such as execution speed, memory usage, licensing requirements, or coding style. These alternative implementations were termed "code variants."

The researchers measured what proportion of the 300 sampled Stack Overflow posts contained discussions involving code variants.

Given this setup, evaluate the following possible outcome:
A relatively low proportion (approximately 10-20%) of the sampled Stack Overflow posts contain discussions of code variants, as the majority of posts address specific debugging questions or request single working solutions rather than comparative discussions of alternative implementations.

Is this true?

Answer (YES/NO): NO